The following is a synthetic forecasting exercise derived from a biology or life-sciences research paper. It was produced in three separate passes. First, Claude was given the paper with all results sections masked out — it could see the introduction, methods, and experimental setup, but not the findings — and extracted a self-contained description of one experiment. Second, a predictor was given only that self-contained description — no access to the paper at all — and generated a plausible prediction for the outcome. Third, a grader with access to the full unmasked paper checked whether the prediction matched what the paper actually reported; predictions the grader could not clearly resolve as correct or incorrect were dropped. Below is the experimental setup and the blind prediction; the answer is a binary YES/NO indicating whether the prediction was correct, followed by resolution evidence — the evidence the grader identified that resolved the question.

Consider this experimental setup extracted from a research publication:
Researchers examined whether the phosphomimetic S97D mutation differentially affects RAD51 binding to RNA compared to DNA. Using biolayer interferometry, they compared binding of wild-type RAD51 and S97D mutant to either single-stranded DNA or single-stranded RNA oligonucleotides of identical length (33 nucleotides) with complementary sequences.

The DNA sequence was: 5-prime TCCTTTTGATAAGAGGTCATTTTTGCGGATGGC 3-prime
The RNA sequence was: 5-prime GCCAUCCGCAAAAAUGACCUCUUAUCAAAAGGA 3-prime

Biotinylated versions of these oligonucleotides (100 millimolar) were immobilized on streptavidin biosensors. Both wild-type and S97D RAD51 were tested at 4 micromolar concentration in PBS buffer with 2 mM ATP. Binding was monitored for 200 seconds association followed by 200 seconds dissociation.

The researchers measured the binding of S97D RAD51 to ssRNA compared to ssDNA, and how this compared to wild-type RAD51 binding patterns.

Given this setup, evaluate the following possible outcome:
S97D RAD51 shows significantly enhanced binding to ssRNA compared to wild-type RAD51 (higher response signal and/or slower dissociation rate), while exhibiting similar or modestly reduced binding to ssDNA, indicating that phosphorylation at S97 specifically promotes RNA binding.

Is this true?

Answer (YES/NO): NO